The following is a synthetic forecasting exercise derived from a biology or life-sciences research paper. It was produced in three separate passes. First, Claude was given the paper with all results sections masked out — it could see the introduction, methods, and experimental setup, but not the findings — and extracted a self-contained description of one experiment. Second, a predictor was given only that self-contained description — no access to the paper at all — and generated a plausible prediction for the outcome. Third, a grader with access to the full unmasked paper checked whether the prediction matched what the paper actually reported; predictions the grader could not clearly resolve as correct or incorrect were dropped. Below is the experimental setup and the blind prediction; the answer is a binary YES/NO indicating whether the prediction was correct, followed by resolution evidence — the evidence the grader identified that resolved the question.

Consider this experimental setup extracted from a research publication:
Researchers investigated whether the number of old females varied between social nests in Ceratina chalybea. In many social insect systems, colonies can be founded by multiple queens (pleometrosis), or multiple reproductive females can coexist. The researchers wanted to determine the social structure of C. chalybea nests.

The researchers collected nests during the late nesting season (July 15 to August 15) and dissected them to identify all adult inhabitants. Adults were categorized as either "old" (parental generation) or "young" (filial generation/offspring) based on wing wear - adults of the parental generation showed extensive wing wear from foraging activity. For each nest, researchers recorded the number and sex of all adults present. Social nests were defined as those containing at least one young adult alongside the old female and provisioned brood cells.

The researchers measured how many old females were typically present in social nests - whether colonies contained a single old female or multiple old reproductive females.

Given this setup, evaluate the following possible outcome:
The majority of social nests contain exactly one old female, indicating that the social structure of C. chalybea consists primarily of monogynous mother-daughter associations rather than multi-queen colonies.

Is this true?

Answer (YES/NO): YES